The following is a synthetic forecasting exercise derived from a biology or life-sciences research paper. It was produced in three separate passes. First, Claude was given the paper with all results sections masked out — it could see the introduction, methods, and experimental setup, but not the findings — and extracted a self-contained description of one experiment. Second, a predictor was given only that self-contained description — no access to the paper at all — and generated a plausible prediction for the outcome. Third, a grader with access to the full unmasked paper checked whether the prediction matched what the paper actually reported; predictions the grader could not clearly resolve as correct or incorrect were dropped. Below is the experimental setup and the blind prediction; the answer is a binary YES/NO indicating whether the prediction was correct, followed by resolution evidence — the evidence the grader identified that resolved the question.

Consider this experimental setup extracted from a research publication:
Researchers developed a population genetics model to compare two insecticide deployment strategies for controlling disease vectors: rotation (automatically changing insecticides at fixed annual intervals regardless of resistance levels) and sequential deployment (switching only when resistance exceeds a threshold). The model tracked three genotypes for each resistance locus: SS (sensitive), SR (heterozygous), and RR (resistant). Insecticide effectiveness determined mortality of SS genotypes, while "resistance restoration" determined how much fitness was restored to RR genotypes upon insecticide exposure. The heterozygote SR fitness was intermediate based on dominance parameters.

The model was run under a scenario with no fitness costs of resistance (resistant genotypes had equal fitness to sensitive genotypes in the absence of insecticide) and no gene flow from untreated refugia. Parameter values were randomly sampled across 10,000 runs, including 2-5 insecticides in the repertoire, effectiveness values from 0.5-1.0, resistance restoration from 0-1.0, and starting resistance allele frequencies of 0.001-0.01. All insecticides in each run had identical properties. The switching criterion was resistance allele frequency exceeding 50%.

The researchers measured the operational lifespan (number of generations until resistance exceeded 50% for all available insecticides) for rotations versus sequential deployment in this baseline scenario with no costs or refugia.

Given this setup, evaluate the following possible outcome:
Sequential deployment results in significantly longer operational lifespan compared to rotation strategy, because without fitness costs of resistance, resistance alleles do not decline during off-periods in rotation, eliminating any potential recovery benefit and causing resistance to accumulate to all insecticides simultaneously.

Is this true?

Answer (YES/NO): NO